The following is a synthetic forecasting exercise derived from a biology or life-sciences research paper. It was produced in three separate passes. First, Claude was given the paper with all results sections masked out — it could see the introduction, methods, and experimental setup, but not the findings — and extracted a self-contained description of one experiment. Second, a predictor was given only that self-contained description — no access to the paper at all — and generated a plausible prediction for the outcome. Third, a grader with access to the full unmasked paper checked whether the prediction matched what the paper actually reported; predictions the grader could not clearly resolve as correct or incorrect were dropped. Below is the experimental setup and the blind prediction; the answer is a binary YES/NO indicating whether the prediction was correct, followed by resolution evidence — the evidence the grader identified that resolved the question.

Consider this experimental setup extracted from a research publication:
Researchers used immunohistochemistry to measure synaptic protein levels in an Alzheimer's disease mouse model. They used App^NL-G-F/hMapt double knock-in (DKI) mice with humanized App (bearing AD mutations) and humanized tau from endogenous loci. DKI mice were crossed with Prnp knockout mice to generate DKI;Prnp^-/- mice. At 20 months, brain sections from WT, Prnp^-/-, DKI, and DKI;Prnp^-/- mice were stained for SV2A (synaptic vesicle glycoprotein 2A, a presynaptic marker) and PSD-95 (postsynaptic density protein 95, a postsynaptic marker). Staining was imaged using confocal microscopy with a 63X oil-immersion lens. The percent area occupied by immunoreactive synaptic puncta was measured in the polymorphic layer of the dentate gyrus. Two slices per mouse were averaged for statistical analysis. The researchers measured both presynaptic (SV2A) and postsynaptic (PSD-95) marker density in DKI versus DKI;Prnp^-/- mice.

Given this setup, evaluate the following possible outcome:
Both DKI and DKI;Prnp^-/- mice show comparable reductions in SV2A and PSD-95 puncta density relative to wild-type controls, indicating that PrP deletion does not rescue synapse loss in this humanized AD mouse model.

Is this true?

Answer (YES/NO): NO